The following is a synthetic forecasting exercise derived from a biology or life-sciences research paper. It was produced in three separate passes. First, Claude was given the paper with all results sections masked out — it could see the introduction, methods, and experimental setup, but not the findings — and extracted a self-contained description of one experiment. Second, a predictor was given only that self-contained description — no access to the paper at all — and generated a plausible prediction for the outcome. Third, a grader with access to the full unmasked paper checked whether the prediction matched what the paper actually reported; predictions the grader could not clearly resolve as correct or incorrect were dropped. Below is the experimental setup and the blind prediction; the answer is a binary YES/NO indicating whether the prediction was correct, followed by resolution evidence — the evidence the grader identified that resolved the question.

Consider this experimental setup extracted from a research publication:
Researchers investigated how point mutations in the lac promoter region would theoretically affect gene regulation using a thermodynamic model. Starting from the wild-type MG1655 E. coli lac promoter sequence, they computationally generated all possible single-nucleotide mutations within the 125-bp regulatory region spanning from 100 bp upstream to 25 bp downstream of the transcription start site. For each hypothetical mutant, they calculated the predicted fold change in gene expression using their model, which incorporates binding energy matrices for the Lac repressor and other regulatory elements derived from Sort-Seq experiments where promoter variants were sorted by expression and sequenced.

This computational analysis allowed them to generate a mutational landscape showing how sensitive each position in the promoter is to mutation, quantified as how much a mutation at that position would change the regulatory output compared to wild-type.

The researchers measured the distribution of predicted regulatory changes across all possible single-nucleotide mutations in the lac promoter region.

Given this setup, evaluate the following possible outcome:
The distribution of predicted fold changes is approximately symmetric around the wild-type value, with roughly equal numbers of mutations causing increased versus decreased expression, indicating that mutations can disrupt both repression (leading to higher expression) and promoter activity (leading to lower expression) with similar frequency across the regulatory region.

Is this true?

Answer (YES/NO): NO